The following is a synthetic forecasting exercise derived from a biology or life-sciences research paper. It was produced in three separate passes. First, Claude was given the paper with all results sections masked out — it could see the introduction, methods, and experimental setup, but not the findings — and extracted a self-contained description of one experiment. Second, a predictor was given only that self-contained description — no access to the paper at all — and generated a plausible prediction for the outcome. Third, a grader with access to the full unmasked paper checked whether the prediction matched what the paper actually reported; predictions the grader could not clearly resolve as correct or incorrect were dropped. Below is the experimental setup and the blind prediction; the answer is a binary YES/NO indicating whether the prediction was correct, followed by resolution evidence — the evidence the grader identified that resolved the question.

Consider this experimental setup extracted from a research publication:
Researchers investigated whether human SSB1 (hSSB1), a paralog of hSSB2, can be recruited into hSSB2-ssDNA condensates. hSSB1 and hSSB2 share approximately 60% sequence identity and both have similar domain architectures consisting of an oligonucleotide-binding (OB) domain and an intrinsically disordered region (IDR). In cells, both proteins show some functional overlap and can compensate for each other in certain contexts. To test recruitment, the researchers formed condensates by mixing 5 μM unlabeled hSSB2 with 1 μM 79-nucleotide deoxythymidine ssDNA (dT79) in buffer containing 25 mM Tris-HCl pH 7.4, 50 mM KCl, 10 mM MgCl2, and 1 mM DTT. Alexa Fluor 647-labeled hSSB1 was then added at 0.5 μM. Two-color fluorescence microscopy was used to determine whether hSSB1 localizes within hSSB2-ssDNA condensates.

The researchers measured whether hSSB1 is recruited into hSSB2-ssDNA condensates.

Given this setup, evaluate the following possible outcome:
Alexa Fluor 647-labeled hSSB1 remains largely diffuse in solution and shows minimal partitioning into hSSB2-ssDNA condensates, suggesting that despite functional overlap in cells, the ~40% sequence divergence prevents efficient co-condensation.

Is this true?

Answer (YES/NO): NO